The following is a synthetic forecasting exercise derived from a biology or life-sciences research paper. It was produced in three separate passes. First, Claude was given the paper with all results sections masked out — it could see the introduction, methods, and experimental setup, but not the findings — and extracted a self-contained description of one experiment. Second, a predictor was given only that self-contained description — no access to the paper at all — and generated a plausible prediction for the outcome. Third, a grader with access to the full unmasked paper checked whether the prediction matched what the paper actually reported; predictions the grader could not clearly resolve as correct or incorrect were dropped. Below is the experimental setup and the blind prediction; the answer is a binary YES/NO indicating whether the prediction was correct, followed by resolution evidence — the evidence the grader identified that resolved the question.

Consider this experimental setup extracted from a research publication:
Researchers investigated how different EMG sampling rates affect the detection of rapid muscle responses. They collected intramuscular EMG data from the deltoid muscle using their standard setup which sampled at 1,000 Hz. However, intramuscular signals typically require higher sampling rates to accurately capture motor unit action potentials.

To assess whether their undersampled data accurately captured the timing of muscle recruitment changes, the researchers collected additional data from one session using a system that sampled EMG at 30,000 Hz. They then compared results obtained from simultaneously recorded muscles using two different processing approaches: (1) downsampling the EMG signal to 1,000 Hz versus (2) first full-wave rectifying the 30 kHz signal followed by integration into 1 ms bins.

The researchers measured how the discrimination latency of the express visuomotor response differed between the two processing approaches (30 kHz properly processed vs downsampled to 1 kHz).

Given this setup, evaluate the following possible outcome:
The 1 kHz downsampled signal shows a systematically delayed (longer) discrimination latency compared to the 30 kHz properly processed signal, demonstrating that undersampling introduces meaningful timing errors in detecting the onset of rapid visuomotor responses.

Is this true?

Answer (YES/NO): NO